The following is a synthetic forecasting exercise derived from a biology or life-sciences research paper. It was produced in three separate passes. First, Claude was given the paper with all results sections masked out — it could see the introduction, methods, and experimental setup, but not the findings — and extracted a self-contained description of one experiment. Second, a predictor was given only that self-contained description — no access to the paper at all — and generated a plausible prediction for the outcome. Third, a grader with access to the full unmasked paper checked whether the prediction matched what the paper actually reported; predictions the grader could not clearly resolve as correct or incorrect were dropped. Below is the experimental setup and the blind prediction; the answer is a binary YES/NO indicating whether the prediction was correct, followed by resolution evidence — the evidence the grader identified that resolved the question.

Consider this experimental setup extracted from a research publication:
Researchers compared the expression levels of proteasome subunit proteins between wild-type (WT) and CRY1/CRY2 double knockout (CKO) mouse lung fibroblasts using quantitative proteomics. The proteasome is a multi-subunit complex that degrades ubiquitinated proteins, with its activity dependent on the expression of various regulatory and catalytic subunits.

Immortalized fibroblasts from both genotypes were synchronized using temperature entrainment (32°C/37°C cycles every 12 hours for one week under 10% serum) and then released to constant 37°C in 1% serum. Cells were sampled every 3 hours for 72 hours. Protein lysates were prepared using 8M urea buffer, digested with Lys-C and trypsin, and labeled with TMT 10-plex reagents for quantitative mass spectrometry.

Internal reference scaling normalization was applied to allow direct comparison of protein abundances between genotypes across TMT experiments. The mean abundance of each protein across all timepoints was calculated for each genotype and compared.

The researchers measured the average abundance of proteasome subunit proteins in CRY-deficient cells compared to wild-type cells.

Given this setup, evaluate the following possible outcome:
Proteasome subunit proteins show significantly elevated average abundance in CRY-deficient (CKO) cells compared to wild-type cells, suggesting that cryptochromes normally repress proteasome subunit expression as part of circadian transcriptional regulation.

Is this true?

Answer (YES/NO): NO